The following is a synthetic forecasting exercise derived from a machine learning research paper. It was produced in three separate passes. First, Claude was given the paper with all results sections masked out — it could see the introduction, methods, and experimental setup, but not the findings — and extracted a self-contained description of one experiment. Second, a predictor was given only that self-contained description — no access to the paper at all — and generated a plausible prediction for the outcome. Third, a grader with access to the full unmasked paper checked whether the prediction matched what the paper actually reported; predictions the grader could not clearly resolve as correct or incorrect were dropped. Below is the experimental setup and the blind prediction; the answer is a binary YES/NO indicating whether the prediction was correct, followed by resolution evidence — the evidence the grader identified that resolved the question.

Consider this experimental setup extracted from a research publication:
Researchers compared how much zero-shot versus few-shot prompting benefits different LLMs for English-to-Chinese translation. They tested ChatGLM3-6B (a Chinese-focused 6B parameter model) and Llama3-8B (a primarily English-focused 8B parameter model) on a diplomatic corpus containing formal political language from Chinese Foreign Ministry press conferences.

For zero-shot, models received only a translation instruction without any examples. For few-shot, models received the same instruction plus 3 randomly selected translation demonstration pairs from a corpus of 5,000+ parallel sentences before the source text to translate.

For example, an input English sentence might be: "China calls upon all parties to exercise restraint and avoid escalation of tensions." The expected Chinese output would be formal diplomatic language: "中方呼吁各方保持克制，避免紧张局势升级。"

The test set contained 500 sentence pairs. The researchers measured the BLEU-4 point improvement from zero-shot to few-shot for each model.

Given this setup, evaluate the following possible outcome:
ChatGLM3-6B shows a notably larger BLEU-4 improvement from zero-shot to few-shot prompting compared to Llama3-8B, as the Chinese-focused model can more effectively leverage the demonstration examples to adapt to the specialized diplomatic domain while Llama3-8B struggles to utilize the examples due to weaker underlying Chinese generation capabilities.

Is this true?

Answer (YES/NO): NO